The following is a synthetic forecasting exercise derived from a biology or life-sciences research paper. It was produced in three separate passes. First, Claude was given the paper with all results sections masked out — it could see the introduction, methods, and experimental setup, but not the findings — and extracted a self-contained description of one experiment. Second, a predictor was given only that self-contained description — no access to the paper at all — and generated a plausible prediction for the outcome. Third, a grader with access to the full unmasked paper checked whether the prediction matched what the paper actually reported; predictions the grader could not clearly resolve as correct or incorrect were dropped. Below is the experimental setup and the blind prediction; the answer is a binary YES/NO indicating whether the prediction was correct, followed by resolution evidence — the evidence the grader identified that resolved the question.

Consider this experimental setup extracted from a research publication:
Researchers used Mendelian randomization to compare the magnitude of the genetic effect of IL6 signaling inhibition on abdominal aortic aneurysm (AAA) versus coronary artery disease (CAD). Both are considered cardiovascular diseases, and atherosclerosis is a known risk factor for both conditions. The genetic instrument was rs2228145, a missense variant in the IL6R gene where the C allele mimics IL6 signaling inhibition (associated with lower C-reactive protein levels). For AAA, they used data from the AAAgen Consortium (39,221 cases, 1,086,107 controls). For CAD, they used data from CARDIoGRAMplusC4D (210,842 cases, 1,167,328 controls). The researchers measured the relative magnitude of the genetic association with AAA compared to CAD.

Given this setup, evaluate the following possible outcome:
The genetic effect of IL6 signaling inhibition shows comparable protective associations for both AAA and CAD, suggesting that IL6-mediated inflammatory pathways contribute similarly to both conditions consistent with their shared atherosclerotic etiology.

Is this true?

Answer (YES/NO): NO